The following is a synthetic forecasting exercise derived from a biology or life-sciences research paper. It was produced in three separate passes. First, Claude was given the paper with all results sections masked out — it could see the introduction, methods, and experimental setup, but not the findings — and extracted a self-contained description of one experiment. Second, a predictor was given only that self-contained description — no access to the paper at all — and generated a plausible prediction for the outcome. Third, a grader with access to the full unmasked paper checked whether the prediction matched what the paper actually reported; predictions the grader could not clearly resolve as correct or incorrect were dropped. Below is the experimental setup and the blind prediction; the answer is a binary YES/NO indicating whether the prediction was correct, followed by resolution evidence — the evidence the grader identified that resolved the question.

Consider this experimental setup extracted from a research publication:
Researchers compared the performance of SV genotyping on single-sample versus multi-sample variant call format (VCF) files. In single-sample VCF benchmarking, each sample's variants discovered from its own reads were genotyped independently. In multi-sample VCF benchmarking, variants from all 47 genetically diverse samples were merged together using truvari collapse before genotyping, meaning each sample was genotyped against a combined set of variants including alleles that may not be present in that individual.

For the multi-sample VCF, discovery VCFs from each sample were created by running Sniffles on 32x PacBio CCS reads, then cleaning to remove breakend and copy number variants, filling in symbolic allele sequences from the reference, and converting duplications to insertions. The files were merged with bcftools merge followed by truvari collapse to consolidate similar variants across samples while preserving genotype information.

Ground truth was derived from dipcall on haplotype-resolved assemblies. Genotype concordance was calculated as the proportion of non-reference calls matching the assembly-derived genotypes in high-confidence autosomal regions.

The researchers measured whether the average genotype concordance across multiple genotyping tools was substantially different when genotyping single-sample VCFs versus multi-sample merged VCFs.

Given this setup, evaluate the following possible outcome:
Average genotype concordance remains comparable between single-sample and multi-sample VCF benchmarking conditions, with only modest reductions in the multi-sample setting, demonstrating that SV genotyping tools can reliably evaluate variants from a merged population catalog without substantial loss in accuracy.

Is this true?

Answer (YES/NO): NO